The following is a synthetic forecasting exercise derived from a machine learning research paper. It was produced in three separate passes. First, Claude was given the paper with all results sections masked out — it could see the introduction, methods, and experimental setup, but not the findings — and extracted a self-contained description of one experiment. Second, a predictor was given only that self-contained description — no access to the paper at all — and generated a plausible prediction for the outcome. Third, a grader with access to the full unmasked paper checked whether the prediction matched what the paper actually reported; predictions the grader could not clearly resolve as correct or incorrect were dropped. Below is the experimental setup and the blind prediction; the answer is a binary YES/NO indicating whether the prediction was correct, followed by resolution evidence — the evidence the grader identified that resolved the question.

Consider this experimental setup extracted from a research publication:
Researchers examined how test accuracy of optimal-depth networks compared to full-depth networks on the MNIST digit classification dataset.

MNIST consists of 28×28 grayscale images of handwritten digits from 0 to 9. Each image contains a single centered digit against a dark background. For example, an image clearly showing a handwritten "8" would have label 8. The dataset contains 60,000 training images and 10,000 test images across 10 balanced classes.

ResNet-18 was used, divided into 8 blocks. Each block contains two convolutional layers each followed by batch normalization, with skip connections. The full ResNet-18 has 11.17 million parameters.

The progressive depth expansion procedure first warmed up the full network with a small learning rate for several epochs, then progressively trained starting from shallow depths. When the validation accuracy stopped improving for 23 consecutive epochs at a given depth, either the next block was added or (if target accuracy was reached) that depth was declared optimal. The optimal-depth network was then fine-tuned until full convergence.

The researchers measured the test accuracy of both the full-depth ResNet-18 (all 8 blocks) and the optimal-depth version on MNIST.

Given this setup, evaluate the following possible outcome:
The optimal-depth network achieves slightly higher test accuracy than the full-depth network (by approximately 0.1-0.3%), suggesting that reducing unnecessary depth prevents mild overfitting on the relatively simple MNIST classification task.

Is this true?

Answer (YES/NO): NO